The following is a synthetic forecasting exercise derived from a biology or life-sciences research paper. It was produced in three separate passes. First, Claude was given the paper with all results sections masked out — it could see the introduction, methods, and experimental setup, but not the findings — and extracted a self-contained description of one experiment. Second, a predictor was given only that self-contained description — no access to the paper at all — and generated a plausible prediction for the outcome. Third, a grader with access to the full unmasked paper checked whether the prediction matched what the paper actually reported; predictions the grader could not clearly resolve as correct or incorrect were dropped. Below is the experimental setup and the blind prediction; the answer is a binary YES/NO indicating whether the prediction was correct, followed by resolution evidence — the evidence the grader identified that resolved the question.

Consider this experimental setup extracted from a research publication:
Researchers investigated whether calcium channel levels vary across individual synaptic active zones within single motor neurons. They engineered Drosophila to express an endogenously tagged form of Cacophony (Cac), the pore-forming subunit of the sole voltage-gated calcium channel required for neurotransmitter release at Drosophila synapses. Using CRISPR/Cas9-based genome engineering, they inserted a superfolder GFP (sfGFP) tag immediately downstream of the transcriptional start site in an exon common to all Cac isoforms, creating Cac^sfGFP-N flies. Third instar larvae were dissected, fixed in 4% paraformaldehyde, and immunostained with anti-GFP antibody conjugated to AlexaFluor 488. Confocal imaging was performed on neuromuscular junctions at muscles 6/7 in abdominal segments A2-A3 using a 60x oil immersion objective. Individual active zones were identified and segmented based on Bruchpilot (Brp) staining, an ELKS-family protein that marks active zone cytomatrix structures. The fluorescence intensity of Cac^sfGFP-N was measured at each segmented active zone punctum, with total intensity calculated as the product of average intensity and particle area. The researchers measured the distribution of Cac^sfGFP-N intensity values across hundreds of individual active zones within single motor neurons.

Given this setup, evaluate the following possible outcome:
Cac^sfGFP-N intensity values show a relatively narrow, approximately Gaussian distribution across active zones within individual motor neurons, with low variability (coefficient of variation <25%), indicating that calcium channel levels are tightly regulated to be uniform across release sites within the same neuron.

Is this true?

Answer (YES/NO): NO